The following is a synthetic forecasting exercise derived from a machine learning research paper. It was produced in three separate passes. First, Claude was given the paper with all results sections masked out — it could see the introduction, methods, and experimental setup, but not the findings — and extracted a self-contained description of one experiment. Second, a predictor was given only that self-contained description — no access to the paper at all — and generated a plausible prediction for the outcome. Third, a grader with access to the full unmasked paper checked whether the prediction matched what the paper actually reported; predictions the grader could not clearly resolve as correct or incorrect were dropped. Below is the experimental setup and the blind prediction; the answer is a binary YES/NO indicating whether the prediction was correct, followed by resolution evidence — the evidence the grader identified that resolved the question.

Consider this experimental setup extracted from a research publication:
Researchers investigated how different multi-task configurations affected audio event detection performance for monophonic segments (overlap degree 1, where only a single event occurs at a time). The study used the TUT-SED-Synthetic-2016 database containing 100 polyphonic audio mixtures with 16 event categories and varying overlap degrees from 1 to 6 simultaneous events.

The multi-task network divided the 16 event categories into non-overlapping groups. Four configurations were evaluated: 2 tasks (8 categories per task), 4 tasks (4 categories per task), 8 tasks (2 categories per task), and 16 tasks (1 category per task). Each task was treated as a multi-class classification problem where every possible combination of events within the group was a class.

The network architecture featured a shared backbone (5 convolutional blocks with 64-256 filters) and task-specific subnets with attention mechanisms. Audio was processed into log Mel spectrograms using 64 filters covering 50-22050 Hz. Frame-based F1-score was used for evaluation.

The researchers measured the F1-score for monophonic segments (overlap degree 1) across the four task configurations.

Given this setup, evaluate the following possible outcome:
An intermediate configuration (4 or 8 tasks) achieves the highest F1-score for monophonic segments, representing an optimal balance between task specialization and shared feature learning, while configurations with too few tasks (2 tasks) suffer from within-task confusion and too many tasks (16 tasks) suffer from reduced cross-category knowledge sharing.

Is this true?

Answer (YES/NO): YES